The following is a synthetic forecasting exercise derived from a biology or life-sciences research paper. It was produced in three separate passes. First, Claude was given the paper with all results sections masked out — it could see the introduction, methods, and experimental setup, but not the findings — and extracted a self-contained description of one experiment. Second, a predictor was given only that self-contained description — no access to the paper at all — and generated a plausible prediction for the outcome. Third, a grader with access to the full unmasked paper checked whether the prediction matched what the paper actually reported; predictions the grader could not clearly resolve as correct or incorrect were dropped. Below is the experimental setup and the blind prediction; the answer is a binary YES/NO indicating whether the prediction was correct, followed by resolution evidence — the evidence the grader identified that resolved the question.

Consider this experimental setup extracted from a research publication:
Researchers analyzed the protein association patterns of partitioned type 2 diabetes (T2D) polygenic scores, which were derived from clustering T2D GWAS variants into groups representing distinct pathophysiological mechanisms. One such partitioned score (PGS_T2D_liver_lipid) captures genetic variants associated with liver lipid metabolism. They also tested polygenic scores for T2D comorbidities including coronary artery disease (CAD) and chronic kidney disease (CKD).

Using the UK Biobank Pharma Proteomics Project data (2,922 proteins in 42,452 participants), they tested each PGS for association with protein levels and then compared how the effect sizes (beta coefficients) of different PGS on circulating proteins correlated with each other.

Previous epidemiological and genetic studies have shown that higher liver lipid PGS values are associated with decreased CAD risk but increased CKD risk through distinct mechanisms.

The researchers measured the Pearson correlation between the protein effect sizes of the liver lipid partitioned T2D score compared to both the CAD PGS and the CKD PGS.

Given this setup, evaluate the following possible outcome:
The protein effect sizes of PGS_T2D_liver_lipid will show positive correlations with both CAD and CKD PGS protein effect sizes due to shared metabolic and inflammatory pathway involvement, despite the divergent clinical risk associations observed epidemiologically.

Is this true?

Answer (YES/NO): NO